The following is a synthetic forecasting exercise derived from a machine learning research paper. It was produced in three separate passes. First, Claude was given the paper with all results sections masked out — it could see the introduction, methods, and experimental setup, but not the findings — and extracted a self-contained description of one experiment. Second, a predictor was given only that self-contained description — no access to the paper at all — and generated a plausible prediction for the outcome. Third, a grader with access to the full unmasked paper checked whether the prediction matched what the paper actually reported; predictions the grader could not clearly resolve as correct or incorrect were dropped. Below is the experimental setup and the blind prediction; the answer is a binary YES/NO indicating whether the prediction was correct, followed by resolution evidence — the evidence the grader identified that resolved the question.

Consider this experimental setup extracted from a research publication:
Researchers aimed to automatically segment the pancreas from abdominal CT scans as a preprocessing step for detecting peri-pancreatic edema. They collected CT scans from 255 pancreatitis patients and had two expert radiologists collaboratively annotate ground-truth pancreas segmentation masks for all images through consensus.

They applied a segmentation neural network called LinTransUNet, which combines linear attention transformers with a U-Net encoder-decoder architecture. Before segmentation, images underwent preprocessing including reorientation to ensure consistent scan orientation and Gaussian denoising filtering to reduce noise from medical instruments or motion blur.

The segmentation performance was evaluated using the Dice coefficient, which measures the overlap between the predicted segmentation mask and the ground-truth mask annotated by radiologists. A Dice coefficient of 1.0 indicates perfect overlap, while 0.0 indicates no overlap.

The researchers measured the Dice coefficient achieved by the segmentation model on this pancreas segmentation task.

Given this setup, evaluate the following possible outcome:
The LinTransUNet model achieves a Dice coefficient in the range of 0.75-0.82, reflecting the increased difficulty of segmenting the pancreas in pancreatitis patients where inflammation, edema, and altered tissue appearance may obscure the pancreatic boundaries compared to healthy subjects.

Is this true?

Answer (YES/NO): YES